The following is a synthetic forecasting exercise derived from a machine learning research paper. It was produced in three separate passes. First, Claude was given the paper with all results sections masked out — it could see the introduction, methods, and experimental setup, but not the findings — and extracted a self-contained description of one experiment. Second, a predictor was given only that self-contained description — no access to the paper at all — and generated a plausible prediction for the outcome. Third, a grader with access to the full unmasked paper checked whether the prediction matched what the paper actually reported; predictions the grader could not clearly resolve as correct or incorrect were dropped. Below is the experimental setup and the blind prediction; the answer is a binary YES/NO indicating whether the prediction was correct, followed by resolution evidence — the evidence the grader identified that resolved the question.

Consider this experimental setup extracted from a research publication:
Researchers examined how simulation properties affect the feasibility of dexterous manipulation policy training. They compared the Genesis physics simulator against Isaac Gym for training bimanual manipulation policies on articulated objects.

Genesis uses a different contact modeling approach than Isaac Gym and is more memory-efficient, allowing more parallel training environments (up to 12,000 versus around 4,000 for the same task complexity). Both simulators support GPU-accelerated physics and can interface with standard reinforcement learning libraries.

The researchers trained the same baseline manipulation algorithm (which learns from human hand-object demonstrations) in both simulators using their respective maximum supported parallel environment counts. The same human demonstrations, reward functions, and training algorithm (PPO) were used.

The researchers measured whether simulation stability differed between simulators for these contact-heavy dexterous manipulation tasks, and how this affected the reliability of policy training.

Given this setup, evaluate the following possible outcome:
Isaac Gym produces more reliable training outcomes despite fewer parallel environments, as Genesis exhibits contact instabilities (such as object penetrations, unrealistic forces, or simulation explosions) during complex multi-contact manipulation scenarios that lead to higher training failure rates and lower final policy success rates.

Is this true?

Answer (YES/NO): NO